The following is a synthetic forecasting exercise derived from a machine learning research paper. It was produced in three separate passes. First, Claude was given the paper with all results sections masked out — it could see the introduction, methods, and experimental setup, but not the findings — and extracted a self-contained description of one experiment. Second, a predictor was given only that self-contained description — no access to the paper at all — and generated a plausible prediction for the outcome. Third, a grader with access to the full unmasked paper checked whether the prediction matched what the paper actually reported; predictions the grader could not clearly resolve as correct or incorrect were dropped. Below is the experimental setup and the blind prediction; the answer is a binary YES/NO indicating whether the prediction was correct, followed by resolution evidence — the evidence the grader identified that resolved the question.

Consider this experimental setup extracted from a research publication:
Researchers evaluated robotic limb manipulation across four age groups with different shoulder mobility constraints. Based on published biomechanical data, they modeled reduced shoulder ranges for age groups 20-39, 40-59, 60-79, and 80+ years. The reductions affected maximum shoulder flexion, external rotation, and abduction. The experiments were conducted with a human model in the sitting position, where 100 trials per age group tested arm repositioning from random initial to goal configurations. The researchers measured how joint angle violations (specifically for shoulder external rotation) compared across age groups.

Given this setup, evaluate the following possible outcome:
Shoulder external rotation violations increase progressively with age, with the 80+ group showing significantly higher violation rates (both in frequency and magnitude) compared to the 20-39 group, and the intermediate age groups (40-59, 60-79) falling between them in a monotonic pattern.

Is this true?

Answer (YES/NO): NO